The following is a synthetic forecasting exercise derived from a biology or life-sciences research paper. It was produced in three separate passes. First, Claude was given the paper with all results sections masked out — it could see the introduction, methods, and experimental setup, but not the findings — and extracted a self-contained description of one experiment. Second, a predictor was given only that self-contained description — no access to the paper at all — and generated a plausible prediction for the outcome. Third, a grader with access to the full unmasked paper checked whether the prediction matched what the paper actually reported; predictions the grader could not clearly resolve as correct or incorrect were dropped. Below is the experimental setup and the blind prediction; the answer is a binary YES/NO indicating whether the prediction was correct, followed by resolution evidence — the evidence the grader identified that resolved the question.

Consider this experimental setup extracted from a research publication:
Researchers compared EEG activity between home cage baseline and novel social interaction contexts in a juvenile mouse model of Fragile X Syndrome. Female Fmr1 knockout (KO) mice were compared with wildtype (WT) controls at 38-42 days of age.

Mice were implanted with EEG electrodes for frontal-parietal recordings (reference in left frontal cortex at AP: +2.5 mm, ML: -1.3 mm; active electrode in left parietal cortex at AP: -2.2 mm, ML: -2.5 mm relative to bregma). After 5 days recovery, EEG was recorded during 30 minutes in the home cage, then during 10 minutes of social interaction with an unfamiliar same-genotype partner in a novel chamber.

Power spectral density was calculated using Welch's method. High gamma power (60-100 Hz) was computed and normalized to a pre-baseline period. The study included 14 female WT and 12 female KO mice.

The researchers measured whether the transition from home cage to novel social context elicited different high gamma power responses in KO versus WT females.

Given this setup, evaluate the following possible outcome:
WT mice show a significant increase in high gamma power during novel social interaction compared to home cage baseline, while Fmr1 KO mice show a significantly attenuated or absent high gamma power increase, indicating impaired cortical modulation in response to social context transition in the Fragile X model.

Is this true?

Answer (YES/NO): NO